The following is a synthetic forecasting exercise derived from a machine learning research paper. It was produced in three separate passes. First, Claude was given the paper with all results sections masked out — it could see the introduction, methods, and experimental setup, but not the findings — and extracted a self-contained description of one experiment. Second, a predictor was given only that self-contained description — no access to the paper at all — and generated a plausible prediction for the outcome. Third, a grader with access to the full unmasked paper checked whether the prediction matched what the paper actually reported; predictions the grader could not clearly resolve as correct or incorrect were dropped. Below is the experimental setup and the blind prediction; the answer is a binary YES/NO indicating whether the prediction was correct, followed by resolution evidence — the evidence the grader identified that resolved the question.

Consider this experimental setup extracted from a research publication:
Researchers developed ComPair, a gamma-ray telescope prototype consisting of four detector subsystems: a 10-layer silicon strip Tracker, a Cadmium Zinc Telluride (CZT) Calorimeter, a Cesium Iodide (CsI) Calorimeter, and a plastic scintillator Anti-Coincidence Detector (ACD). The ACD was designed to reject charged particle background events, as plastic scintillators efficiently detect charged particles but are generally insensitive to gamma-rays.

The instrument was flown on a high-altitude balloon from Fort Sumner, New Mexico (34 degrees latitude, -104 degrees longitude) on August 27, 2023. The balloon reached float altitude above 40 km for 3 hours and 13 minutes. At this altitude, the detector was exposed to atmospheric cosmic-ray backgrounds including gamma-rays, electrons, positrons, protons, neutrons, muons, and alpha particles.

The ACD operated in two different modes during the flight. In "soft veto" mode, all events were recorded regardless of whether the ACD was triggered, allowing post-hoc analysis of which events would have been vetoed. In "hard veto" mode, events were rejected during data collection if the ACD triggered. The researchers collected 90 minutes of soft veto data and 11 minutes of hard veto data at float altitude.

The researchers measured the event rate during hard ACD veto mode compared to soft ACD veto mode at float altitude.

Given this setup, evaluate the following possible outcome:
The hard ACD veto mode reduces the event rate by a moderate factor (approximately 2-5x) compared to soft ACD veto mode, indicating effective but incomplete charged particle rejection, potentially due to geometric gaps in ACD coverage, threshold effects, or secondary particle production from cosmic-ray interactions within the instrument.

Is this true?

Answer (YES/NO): NO